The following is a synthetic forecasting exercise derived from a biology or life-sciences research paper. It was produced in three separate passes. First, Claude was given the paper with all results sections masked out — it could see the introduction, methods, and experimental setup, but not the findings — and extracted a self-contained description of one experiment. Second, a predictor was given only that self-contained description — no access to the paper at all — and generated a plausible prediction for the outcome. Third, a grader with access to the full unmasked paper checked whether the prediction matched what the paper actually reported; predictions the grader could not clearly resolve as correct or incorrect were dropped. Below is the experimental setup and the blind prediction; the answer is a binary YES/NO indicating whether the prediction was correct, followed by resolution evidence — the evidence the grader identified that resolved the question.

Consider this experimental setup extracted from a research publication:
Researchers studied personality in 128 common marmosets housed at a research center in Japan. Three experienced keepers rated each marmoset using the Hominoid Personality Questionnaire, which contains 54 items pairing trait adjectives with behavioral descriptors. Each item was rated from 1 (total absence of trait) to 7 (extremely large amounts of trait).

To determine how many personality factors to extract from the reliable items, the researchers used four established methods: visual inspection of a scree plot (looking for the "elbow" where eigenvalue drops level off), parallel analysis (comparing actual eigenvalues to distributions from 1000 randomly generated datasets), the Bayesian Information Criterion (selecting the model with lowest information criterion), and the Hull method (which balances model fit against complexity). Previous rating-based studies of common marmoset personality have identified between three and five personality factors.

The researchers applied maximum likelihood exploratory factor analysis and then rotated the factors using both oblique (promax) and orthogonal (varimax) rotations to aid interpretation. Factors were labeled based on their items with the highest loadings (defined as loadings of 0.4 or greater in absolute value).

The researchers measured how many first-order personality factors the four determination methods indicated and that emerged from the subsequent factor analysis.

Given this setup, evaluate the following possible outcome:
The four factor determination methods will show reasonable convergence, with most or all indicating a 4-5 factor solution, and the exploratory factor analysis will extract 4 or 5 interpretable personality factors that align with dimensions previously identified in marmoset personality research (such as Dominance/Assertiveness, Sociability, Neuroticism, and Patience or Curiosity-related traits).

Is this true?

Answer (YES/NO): YES